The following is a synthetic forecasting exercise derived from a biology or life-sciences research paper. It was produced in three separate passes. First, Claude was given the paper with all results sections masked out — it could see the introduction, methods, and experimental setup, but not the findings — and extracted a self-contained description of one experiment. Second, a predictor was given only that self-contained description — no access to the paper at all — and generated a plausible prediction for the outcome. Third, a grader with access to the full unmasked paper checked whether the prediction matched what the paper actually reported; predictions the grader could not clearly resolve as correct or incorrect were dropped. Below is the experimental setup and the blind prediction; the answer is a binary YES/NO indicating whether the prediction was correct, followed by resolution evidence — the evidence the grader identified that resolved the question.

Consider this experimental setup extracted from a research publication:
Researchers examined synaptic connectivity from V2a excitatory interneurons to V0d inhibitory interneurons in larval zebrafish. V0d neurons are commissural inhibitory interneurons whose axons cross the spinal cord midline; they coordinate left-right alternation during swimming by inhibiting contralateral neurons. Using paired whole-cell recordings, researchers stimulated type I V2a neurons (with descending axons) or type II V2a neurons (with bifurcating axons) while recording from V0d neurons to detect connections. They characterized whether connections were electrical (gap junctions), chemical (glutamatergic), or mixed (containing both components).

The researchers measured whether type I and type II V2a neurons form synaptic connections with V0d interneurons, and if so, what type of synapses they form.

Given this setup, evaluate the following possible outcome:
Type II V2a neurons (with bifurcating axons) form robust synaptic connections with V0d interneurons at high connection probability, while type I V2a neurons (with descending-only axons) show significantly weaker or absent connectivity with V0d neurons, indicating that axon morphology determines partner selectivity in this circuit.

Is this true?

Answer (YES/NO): NO